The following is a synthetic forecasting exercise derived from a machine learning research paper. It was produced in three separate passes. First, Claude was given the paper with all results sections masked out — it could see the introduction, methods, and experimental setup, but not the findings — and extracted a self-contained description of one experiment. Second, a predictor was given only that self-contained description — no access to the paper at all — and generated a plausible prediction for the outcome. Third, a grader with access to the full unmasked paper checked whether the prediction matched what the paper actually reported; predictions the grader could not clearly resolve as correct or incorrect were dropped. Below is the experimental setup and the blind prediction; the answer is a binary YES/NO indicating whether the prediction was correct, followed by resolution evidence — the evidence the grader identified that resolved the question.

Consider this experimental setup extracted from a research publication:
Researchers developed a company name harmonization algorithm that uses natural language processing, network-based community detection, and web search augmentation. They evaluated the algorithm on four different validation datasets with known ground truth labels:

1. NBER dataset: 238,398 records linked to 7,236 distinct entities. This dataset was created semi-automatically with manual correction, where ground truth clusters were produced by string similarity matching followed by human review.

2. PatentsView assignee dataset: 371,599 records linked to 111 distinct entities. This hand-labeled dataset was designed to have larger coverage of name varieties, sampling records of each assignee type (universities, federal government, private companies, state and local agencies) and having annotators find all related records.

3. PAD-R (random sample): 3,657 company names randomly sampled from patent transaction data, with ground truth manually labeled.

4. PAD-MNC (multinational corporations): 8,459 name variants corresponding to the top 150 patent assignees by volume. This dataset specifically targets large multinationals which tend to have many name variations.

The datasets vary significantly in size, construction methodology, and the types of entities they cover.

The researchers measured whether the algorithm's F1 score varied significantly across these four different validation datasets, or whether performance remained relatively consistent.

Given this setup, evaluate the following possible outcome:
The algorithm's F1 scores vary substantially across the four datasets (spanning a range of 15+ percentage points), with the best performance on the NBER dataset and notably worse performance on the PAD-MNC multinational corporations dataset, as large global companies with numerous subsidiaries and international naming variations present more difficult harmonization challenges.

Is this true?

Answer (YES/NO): NO